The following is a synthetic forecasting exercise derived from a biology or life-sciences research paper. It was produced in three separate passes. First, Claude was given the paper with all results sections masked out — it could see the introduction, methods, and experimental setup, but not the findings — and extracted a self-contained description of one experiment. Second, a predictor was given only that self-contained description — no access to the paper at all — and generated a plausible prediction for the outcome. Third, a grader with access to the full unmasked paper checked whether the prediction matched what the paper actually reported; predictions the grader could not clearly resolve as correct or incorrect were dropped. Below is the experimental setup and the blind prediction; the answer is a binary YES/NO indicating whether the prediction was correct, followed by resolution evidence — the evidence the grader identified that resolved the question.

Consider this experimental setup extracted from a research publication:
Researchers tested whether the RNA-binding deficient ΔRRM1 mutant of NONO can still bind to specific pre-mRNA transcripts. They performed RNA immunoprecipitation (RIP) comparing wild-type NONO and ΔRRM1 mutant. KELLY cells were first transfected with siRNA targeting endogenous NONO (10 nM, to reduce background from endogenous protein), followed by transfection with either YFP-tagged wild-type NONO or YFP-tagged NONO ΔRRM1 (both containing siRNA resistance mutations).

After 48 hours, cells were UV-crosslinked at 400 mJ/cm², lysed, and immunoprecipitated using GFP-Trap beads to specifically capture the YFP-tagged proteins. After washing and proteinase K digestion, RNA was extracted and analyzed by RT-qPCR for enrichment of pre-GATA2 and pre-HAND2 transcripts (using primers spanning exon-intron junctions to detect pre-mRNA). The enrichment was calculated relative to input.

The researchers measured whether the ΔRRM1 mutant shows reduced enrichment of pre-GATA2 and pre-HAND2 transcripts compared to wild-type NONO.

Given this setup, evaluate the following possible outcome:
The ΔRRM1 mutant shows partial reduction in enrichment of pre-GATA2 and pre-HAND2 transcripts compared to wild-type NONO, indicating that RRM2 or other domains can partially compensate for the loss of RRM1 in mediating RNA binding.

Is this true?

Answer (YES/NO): NO